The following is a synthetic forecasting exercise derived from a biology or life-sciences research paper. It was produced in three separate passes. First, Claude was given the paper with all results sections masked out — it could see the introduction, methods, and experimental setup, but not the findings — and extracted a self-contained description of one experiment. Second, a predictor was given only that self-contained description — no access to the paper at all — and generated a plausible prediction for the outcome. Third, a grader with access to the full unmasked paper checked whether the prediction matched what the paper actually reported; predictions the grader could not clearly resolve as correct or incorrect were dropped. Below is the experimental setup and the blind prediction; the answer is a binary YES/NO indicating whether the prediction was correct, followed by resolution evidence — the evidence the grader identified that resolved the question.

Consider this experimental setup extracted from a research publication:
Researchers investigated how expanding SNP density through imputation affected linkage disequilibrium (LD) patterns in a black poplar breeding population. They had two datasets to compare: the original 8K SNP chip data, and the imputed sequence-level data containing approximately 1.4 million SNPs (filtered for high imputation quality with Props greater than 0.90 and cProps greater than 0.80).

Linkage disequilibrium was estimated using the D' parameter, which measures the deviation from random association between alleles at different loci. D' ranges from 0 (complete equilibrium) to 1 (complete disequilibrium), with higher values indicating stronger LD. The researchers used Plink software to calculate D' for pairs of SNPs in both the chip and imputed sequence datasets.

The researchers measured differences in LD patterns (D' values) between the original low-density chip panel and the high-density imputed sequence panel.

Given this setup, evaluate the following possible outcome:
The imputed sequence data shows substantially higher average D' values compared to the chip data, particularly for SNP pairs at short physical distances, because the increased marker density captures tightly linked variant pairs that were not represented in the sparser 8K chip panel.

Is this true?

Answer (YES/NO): NO